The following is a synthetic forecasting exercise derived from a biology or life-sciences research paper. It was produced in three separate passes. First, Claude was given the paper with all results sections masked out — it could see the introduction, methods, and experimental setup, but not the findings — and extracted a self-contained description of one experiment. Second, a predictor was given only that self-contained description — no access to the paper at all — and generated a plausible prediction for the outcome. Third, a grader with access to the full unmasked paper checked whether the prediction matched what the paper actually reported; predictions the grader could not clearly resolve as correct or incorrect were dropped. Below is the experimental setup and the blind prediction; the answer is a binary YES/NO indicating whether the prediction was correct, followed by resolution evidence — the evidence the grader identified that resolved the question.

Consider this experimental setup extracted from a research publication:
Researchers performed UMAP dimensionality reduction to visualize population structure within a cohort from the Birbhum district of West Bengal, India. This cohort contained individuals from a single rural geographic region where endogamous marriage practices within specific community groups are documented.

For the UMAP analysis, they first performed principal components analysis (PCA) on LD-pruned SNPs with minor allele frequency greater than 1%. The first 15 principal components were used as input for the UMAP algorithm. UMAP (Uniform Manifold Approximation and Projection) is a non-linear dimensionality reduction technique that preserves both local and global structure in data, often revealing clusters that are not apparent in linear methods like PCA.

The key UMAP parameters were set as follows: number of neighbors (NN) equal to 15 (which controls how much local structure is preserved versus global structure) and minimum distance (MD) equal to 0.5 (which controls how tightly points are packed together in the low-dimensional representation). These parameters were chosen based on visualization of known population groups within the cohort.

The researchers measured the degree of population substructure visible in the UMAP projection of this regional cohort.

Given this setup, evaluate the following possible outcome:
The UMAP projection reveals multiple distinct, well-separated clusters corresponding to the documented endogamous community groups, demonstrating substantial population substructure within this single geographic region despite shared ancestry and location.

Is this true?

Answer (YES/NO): NO